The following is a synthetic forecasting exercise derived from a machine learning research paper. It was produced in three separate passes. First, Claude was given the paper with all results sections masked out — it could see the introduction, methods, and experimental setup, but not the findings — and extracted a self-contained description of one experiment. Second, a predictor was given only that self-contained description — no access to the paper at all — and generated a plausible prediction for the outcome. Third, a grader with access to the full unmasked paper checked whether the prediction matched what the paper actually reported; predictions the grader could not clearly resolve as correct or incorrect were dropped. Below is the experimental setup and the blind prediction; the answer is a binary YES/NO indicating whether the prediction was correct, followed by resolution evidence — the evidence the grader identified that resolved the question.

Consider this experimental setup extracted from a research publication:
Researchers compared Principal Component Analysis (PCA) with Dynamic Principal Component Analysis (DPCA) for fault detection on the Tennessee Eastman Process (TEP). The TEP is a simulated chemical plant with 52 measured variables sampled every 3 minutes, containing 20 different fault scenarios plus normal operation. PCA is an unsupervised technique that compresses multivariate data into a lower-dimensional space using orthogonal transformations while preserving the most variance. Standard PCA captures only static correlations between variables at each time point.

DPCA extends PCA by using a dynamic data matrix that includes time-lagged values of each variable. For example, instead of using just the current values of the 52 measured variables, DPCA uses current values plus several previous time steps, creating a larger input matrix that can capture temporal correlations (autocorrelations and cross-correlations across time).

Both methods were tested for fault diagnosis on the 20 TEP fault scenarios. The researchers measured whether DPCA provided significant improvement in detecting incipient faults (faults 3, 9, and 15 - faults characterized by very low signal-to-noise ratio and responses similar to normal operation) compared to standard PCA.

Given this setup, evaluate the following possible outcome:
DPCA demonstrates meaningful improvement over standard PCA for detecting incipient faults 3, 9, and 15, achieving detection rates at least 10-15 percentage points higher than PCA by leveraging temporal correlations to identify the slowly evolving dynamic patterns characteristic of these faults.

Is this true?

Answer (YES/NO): NO